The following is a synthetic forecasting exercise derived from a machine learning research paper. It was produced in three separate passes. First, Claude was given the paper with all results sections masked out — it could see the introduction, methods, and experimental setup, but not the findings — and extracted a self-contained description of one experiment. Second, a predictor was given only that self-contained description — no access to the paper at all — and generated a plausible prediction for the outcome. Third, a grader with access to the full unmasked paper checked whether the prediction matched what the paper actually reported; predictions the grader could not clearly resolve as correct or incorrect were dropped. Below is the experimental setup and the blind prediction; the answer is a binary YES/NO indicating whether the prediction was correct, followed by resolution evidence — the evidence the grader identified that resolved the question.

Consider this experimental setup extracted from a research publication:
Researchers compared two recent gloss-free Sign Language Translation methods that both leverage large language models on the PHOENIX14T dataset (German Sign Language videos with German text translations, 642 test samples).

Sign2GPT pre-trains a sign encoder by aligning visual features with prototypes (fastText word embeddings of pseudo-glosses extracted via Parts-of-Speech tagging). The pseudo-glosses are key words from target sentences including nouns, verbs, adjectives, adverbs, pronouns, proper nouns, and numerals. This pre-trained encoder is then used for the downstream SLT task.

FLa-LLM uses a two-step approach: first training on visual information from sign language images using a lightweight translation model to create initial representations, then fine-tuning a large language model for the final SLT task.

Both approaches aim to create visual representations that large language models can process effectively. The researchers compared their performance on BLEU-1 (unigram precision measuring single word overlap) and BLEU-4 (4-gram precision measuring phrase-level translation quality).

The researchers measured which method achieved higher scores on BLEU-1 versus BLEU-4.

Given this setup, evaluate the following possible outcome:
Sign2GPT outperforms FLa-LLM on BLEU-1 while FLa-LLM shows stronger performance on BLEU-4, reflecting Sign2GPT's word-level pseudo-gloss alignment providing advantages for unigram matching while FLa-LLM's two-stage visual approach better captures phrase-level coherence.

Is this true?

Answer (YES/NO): YES